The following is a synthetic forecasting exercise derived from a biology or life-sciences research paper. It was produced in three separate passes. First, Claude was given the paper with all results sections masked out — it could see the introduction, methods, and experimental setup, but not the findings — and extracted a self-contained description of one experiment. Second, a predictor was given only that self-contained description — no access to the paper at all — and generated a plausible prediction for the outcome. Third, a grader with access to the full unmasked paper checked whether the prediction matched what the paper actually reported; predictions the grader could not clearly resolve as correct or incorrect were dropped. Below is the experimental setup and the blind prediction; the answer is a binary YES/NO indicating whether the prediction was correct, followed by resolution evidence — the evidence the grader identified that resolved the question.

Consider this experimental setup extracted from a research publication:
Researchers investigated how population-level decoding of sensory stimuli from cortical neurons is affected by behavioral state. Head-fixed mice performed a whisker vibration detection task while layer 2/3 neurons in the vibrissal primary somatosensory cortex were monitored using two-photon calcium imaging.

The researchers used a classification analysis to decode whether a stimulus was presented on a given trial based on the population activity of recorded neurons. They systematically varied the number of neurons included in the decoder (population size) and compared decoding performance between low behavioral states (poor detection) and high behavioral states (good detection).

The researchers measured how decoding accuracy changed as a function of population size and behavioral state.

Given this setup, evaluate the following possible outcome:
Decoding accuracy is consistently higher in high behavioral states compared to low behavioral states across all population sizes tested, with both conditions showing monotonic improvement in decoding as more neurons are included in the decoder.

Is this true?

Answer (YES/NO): YES